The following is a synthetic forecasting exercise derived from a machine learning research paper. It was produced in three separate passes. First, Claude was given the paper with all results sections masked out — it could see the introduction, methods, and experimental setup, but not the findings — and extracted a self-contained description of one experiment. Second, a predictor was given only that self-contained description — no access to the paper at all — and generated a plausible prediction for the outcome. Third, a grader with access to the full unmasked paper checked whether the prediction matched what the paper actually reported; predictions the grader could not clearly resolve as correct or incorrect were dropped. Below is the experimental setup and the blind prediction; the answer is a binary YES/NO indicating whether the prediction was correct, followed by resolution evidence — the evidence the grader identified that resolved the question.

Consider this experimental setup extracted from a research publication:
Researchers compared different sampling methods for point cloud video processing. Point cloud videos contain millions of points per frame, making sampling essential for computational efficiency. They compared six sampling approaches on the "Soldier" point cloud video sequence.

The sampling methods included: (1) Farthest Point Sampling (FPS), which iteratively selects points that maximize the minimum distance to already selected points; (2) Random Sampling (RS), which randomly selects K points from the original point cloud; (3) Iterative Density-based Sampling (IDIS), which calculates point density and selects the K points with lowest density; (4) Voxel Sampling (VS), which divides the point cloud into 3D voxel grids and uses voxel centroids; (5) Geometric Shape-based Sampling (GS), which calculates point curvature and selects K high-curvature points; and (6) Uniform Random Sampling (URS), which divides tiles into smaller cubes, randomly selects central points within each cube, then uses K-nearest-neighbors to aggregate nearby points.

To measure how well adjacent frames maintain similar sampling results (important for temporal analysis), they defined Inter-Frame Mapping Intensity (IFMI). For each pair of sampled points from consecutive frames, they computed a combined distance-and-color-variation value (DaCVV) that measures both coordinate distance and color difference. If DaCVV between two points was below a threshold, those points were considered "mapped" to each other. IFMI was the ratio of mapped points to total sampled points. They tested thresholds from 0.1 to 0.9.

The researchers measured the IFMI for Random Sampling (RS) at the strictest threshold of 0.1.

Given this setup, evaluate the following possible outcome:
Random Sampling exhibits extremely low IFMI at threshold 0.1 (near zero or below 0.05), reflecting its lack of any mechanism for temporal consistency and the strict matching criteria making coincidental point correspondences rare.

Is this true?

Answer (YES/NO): YES